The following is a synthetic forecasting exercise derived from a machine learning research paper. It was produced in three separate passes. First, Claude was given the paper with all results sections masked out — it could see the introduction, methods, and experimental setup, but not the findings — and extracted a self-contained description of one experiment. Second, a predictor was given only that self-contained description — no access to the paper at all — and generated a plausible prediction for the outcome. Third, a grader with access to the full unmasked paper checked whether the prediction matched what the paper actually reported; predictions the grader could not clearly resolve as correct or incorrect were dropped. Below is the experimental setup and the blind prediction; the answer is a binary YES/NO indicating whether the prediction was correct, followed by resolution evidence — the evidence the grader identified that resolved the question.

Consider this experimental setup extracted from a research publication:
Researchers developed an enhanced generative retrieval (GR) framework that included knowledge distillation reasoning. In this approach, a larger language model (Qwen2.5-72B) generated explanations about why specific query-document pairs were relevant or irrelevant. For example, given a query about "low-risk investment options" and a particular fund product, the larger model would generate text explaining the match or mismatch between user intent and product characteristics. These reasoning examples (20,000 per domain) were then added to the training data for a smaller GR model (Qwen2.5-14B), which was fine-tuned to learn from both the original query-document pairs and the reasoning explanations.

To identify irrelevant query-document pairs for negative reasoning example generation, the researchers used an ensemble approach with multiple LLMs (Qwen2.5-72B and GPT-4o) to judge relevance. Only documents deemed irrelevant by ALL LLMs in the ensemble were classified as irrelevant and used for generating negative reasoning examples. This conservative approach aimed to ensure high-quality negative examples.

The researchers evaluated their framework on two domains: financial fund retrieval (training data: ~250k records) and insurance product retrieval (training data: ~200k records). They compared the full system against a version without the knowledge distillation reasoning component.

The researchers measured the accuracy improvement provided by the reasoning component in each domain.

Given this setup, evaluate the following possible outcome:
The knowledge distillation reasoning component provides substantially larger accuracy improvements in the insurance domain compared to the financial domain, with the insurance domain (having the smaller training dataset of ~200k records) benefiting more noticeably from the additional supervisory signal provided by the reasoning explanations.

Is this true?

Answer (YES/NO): NO